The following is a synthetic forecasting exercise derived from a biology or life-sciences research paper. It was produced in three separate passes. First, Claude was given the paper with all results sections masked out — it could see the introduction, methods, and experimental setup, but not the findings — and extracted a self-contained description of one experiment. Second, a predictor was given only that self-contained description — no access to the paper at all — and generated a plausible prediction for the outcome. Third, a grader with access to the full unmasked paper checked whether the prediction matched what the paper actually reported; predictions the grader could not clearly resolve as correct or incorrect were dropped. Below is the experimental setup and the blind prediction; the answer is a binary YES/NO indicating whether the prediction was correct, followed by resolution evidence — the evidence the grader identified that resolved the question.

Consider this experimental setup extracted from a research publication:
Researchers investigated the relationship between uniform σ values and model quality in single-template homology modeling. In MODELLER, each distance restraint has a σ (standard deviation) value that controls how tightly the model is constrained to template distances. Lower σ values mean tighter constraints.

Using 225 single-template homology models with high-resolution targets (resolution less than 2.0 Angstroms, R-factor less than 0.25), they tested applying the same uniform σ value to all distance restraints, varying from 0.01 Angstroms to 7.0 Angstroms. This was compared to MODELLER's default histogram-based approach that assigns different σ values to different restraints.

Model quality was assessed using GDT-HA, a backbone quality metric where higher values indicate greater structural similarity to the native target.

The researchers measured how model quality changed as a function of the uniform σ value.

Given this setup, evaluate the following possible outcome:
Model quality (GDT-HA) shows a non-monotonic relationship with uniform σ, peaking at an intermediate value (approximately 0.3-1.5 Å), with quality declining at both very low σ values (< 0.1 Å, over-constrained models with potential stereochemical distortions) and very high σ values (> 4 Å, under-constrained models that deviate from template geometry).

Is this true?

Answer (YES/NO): NO